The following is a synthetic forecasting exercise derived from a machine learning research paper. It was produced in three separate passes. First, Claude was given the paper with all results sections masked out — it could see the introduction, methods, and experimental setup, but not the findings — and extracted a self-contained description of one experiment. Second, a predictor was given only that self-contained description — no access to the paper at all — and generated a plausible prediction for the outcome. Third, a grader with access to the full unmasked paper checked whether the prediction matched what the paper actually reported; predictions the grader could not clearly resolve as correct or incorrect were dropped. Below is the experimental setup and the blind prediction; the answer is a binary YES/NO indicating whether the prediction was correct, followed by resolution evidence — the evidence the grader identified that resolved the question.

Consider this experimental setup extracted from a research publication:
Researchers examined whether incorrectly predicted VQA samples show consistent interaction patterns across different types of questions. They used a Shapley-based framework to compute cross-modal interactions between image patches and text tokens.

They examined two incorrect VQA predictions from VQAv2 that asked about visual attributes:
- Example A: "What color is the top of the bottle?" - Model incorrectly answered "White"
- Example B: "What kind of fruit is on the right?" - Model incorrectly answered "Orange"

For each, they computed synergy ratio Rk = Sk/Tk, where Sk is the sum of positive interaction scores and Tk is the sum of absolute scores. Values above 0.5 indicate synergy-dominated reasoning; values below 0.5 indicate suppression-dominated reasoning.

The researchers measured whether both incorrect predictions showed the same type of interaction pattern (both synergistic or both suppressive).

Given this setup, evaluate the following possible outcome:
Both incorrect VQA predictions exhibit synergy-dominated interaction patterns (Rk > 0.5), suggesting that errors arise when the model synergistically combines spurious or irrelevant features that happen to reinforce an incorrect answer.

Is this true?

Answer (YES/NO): NO